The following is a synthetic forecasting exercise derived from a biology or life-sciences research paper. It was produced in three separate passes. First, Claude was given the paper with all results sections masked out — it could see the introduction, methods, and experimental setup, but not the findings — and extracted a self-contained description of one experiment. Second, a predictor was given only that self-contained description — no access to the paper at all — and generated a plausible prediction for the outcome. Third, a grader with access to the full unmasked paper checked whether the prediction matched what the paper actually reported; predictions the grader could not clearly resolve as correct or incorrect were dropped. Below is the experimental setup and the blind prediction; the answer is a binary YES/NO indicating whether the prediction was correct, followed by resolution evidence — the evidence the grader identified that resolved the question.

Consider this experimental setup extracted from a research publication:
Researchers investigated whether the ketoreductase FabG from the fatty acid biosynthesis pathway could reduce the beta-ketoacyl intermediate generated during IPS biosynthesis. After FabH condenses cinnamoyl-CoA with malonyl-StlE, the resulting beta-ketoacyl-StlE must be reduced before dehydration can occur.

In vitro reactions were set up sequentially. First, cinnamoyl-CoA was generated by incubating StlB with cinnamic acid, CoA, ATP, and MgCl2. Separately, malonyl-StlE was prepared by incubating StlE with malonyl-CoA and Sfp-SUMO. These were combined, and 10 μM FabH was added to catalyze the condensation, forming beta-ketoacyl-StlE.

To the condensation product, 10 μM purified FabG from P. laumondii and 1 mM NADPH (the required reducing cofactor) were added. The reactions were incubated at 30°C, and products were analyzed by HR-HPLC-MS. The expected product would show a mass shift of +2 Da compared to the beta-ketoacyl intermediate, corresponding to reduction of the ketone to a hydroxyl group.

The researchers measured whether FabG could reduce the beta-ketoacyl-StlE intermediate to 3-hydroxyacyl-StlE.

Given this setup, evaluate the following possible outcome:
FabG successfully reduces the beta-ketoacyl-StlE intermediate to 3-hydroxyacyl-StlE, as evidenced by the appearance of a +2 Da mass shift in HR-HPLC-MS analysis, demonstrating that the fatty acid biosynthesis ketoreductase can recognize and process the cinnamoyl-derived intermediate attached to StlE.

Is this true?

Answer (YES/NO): YES